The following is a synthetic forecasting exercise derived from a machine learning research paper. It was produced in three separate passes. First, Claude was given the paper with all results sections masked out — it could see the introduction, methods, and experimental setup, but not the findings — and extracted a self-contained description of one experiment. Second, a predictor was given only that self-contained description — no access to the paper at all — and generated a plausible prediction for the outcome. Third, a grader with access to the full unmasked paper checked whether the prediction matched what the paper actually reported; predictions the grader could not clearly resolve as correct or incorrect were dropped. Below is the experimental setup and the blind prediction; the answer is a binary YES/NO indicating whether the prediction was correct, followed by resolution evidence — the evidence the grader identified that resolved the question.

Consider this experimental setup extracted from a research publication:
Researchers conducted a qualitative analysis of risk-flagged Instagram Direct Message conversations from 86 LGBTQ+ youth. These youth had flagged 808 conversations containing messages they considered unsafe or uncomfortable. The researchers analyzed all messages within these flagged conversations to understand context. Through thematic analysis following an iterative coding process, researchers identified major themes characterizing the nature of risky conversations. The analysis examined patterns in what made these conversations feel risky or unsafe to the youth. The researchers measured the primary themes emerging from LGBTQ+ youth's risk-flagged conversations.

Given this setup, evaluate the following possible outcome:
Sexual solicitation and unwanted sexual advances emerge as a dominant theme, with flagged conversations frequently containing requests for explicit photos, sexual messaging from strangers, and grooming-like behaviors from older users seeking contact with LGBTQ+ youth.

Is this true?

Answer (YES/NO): NO